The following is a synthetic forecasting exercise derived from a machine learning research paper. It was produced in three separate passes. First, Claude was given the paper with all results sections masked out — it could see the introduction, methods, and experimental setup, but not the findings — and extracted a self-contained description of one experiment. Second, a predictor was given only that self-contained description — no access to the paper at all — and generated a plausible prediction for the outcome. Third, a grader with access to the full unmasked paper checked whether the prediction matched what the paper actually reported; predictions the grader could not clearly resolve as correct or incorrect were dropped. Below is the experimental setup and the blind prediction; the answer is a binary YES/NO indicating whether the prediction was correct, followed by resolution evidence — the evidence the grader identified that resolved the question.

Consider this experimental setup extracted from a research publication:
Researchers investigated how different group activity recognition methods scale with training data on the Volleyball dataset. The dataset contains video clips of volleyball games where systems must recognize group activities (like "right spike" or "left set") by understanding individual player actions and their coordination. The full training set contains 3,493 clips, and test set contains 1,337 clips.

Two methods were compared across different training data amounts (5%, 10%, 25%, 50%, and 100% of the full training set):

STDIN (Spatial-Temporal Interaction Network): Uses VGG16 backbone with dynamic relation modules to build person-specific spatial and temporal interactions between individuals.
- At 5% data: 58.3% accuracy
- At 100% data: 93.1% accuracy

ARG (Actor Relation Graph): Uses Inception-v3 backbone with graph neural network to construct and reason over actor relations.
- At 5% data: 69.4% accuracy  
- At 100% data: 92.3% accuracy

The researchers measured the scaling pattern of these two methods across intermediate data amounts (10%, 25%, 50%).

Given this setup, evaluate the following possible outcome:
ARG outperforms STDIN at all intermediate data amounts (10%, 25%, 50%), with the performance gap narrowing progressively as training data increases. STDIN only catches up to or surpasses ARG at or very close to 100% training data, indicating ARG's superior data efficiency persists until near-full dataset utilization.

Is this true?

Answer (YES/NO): YES